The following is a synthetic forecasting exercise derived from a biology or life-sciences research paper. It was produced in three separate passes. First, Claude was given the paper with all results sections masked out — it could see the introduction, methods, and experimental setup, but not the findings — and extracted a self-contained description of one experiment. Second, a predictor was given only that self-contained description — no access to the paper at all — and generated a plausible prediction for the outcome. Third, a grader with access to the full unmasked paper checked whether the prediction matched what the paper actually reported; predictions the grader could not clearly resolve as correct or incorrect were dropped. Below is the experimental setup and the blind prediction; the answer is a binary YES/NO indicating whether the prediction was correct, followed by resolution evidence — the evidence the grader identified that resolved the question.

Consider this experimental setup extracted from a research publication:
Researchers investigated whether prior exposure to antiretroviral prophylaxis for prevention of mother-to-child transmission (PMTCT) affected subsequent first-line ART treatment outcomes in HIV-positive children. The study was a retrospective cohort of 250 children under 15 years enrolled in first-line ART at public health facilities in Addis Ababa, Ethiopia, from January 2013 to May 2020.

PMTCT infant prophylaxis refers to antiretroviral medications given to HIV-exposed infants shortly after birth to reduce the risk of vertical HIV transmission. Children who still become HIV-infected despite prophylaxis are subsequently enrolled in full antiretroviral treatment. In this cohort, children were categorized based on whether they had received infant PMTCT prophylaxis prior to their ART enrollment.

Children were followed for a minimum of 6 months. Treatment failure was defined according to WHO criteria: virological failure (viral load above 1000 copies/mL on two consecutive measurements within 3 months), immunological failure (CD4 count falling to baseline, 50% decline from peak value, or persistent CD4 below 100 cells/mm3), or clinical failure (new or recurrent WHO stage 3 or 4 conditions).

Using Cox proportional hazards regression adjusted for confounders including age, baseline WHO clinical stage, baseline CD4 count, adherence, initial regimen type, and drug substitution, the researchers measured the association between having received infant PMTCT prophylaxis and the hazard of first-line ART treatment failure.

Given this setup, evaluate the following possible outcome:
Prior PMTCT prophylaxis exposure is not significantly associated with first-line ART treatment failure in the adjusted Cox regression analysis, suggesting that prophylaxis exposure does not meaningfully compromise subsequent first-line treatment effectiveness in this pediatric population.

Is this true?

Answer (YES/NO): NO